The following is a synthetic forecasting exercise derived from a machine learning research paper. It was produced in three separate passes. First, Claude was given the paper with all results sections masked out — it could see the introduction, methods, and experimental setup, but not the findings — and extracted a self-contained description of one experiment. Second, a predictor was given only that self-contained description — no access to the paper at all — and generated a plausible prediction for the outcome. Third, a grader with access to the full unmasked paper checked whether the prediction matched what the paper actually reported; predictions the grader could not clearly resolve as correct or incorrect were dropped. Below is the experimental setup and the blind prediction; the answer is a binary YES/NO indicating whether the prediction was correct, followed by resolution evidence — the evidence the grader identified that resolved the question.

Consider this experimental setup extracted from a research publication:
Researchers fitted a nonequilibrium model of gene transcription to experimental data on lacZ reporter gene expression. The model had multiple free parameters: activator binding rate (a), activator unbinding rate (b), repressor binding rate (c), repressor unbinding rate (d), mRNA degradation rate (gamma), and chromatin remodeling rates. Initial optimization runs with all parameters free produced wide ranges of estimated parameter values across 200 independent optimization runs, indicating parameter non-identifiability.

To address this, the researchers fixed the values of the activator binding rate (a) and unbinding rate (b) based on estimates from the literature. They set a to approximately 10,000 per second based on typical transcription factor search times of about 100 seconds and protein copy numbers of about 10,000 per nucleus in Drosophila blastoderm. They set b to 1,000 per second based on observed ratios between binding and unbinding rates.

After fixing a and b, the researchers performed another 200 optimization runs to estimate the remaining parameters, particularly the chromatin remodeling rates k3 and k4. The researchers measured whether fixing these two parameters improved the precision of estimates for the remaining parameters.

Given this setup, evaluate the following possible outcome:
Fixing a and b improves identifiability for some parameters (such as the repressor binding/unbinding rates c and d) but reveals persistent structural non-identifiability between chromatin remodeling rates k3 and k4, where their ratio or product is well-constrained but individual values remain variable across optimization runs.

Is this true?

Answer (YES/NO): NO